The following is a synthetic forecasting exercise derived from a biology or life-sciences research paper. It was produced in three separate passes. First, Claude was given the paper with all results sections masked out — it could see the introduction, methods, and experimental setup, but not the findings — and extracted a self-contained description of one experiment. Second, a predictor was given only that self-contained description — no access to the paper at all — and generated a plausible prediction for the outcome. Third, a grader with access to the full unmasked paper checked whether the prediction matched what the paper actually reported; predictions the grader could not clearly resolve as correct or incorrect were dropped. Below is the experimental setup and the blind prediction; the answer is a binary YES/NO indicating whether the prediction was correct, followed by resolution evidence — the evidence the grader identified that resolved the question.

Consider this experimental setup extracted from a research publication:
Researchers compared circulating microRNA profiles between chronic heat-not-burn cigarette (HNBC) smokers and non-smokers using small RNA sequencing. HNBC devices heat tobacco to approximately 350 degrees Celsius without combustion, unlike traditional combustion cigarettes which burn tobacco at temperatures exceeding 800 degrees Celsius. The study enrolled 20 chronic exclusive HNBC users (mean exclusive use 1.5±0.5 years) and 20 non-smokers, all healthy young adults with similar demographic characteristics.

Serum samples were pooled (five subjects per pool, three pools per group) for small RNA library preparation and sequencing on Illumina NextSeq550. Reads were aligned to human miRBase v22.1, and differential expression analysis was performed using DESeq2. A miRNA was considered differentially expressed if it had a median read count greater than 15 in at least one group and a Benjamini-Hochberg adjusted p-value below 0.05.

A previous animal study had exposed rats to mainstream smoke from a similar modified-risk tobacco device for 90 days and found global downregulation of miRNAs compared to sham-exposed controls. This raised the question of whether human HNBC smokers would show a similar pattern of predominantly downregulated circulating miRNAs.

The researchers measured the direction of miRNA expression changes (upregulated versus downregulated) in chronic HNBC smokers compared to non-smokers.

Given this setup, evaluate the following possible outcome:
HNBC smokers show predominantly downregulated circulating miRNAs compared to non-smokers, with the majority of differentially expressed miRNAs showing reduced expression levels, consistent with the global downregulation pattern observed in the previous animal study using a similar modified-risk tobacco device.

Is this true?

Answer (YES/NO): YES